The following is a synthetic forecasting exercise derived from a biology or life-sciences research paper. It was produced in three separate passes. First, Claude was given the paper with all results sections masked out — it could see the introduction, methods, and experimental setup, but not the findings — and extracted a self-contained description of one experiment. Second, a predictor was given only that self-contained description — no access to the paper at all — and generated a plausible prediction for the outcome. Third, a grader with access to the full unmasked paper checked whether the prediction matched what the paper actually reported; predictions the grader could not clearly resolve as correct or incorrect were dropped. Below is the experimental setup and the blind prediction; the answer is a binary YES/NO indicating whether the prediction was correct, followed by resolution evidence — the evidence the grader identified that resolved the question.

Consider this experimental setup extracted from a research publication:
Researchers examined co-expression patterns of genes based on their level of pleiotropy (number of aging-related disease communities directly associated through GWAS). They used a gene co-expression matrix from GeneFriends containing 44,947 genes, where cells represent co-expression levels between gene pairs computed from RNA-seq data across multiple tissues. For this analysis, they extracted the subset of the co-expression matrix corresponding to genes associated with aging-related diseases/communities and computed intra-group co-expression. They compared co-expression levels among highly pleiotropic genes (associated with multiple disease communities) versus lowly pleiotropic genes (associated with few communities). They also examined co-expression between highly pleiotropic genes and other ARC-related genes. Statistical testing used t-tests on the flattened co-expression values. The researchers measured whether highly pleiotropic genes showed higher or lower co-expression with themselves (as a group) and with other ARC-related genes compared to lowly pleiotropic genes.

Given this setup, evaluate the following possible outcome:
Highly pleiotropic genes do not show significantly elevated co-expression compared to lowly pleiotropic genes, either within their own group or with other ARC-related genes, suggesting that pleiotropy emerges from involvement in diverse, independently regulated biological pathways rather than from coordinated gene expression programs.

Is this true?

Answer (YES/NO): YES